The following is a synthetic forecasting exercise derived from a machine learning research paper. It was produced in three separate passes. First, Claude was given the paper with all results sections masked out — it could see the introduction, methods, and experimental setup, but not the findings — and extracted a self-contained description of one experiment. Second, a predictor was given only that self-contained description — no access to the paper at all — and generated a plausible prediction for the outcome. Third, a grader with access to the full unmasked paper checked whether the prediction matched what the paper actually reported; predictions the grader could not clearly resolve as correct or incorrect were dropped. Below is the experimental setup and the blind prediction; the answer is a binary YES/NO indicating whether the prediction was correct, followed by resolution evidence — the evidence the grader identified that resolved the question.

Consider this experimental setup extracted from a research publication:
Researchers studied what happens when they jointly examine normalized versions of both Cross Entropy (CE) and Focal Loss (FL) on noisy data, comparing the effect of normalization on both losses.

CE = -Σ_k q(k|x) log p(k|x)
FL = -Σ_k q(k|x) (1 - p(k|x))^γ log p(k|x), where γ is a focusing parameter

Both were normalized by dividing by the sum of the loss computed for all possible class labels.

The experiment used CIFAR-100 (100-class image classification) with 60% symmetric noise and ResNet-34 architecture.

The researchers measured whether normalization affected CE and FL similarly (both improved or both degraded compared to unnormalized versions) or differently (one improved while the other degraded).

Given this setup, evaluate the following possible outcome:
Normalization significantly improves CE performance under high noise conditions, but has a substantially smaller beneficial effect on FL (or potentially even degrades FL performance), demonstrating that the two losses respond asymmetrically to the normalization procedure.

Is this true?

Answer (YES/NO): NO